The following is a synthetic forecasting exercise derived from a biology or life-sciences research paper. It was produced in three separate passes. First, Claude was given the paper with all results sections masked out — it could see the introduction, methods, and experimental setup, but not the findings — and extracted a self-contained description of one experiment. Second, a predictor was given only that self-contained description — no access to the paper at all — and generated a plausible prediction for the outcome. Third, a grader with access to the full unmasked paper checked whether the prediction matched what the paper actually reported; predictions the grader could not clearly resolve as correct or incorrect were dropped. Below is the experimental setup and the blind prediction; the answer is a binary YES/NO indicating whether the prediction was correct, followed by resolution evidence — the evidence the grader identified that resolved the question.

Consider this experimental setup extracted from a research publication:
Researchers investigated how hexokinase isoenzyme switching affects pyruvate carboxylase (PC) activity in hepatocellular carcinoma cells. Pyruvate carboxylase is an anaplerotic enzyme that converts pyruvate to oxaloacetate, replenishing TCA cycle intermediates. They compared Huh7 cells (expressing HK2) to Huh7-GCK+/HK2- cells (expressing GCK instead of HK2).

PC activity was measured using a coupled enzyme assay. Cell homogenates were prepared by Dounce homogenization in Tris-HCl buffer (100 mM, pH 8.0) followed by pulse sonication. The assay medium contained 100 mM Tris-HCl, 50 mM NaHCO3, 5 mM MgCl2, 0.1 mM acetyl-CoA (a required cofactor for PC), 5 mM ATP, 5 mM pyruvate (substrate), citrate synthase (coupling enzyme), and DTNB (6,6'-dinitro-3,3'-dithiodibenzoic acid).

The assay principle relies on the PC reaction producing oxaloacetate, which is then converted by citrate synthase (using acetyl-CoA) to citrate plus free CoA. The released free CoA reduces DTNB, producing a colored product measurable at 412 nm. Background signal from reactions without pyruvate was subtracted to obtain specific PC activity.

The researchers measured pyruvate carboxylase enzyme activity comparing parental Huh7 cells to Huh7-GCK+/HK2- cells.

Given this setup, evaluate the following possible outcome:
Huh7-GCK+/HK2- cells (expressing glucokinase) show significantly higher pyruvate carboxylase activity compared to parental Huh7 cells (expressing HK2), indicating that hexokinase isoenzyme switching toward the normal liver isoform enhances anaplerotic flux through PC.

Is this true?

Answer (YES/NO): YES